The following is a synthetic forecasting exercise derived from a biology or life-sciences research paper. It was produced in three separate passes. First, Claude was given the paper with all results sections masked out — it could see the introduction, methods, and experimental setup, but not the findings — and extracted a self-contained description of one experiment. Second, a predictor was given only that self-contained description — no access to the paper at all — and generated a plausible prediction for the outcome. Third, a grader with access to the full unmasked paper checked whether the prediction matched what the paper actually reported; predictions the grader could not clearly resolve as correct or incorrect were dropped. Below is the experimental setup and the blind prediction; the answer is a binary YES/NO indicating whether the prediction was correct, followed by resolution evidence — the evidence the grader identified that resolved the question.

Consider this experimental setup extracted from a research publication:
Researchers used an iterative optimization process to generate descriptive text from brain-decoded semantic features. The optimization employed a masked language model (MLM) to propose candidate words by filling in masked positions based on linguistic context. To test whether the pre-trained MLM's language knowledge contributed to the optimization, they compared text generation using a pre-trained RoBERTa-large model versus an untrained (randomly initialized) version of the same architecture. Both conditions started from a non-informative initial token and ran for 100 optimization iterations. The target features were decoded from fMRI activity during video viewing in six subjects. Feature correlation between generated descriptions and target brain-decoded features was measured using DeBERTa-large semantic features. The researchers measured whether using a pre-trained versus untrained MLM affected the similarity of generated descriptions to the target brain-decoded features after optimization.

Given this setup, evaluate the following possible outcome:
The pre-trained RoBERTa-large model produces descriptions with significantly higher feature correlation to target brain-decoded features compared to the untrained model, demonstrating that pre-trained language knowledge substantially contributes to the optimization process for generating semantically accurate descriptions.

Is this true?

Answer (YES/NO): YES